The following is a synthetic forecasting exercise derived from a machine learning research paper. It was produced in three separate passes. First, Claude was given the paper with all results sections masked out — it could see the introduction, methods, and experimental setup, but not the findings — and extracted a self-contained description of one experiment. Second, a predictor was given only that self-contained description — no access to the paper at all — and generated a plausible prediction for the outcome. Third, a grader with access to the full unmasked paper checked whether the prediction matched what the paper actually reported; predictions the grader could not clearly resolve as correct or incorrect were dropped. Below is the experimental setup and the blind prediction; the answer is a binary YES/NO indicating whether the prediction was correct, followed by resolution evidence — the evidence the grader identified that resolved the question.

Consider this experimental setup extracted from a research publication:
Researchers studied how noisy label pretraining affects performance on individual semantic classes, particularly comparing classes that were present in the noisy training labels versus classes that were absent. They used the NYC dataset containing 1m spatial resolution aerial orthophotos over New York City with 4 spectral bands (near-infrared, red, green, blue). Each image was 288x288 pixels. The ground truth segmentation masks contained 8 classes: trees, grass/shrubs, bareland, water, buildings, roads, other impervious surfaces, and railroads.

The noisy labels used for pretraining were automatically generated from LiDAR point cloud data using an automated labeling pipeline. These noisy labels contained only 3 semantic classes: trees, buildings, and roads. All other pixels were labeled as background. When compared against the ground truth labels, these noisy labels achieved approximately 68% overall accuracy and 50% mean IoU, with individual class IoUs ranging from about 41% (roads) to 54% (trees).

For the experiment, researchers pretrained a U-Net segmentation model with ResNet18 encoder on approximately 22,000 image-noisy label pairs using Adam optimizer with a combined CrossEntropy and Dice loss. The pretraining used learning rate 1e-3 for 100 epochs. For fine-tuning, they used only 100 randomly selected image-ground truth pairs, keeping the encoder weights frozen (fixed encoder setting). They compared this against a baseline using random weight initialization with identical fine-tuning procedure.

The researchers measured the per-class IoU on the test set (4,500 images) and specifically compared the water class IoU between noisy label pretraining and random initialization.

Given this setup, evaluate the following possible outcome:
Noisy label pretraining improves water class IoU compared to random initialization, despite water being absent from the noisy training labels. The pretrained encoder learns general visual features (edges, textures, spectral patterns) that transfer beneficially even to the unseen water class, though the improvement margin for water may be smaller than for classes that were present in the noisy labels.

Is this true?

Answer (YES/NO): NO